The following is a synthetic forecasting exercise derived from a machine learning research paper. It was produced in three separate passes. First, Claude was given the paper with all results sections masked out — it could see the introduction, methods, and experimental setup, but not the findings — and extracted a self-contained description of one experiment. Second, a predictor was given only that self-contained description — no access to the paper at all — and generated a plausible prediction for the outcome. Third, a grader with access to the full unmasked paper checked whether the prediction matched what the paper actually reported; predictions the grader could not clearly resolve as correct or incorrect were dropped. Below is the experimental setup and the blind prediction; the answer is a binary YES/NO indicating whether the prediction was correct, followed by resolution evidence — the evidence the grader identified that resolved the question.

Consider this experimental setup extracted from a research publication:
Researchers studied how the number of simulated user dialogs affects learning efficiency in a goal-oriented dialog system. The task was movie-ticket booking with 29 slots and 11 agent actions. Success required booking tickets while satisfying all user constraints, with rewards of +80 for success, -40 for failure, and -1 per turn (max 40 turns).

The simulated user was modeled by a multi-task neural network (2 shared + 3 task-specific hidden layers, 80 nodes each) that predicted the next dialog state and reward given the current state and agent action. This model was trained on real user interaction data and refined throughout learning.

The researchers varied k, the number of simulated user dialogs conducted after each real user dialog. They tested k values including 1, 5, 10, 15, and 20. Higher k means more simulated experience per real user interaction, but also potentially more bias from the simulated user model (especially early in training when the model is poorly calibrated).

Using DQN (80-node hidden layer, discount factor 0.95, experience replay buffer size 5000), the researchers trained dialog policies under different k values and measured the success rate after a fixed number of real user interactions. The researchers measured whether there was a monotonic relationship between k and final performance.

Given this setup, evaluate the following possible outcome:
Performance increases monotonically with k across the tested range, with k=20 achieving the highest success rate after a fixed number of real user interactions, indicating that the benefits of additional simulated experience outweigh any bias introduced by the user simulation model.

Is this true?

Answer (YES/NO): NO